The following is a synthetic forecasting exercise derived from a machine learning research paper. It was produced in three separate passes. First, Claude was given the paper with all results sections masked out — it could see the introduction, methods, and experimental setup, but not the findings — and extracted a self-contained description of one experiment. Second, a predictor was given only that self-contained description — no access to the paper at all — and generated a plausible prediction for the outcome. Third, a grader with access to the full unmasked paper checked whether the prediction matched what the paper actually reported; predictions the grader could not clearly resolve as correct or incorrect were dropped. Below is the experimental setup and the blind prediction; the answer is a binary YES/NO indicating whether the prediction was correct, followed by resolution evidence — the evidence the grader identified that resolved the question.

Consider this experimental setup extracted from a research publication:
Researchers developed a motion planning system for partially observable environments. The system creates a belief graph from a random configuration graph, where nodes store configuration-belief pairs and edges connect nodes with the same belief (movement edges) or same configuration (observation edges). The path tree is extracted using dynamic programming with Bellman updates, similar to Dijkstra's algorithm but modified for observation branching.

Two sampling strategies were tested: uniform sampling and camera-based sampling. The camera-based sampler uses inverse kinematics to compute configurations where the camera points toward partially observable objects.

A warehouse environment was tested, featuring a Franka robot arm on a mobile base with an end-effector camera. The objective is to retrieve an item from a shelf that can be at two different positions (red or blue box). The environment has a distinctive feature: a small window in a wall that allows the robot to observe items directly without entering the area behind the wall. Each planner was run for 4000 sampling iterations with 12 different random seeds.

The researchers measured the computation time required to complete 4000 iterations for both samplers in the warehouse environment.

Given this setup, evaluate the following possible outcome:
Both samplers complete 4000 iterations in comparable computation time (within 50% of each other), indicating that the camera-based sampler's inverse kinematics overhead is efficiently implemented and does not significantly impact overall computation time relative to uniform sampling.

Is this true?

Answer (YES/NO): NO